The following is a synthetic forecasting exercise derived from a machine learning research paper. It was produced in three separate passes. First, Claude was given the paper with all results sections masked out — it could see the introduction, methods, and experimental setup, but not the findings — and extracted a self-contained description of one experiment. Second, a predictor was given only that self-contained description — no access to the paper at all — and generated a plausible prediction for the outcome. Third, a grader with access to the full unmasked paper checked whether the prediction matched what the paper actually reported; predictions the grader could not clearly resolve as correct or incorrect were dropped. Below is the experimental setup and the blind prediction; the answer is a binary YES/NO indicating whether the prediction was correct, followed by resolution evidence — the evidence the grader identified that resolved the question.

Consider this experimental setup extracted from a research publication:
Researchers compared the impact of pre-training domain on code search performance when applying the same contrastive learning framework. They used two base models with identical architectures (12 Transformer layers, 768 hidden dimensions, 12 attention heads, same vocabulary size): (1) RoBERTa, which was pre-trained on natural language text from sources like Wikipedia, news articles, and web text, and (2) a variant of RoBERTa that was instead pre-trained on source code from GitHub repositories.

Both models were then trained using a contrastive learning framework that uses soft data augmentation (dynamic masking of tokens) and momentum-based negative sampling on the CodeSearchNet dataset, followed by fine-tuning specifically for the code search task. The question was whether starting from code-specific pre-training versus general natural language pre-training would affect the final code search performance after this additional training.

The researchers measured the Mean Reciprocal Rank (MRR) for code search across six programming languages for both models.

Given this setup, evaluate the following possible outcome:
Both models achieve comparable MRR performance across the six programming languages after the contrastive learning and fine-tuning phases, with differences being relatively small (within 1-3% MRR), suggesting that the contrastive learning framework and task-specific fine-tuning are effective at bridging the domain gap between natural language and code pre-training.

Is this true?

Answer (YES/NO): NO